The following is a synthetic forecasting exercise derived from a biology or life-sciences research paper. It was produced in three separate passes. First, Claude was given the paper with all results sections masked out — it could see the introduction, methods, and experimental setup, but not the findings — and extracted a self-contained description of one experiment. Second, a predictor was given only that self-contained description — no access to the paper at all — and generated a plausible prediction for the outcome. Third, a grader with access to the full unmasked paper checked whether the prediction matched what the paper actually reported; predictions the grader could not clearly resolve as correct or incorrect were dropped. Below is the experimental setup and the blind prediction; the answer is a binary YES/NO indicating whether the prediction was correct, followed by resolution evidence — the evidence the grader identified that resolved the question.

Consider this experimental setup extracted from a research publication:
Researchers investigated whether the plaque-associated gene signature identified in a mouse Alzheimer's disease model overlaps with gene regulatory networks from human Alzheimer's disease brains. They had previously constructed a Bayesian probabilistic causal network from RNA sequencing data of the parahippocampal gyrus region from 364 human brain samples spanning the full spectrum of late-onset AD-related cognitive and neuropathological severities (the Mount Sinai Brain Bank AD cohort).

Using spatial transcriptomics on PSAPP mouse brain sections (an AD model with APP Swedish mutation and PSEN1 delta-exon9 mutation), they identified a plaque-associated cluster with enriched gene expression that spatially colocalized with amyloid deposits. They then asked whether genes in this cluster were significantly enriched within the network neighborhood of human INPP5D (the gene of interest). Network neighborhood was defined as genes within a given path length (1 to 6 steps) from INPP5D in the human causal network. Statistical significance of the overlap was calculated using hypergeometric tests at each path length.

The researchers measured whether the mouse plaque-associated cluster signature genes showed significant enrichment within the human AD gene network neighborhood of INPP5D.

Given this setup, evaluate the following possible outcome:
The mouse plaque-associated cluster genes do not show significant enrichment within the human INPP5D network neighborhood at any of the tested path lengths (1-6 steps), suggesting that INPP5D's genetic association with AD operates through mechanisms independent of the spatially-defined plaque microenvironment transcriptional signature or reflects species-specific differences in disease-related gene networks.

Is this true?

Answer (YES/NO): NO